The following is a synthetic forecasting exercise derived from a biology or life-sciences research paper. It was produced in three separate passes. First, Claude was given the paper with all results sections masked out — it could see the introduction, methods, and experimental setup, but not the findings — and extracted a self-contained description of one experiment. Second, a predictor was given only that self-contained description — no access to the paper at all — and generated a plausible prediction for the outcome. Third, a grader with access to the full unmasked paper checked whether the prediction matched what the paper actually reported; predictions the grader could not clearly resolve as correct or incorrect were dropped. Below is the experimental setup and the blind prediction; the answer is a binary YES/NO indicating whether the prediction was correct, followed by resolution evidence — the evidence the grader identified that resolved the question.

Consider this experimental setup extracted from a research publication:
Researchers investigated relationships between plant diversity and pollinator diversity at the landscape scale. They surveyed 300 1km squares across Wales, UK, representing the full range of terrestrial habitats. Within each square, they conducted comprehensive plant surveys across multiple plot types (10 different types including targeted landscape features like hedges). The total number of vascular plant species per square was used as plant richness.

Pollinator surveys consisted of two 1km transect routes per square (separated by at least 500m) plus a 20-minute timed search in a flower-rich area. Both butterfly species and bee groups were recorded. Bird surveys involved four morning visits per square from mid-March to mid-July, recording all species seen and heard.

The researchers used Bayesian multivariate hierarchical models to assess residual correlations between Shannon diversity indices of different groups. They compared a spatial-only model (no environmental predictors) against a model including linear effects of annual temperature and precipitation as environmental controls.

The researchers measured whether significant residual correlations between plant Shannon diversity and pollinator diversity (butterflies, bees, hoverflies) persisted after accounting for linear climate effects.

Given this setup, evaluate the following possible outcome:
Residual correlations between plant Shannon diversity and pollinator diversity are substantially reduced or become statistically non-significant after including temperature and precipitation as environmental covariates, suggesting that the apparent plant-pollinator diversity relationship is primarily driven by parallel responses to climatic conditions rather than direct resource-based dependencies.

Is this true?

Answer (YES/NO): YES